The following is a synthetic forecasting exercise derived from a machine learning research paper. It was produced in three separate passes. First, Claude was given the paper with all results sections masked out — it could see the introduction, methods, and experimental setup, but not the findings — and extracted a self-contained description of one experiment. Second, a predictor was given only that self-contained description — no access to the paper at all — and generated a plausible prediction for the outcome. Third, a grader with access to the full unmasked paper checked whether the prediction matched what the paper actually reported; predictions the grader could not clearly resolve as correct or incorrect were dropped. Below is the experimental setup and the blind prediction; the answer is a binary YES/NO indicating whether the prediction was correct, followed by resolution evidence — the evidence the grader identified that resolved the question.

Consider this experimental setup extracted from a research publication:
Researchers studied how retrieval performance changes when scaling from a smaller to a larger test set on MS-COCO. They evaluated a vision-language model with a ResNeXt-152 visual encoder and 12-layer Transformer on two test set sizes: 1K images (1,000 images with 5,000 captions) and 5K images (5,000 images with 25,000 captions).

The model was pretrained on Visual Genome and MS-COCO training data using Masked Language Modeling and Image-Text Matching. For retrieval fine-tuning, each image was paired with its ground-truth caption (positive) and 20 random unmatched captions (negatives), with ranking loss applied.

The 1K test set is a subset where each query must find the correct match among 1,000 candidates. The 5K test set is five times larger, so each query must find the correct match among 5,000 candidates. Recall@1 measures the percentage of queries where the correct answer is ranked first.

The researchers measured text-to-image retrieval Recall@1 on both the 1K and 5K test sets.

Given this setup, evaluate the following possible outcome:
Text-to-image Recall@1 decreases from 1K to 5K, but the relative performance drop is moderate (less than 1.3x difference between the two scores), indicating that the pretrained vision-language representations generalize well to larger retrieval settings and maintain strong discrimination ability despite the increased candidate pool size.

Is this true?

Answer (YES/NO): NO